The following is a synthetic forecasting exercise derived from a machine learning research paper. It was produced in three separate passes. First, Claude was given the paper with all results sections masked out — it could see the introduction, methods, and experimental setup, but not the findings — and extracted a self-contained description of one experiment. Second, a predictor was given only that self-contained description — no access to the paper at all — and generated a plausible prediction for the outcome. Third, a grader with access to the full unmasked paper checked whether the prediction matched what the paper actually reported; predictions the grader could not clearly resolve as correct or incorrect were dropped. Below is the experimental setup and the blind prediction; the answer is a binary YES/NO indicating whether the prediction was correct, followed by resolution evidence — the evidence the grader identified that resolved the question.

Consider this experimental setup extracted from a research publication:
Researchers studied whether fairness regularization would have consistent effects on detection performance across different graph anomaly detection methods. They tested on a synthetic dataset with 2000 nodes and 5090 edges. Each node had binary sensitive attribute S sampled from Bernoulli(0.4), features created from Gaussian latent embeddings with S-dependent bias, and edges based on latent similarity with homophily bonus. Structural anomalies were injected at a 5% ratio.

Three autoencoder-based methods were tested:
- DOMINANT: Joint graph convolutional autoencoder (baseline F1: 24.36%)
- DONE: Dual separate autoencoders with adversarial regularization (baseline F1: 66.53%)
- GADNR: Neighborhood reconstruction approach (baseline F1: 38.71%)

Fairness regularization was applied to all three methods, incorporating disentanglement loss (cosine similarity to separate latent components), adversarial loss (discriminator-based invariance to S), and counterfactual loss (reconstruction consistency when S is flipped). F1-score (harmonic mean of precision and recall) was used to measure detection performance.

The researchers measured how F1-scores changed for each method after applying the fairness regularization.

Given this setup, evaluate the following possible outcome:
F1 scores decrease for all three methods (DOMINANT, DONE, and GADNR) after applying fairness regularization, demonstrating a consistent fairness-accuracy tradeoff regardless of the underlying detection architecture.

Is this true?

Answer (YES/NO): NO